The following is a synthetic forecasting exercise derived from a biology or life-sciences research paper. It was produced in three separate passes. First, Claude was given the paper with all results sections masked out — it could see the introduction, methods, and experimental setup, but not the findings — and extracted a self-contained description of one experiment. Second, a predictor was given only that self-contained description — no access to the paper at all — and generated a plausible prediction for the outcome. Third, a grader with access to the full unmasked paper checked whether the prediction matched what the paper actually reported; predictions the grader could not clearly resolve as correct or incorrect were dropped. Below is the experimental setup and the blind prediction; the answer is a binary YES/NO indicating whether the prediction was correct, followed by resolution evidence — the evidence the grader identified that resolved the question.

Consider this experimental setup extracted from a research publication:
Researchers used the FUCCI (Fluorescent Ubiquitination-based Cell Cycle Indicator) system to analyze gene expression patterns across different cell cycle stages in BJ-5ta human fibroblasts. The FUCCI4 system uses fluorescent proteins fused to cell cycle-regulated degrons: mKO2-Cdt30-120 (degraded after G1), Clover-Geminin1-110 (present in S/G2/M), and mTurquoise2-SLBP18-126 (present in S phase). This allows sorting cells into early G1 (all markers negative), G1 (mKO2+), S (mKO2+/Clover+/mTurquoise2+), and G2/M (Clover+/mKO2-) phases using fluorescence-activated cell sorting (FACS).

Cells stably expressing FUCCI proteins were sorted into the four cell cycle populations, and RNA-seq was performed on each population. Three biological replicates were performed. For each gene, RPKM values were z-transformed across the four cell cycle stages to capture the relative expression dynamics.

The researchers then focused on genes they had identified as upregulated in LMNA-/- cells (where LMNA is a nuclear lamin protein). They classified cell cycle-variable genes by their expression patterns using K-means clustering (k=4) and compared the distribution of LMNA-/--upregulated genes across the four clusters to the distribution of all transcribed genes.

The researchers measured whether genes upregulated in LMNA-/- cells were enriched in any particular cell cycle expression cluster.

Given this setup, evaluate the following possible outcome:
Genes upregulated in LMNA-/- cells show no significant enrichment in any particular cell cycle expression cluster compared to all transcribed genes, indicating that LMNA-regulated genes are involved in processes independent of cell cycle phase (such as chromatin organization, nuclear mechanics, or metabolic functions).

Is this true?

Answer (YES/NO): NO